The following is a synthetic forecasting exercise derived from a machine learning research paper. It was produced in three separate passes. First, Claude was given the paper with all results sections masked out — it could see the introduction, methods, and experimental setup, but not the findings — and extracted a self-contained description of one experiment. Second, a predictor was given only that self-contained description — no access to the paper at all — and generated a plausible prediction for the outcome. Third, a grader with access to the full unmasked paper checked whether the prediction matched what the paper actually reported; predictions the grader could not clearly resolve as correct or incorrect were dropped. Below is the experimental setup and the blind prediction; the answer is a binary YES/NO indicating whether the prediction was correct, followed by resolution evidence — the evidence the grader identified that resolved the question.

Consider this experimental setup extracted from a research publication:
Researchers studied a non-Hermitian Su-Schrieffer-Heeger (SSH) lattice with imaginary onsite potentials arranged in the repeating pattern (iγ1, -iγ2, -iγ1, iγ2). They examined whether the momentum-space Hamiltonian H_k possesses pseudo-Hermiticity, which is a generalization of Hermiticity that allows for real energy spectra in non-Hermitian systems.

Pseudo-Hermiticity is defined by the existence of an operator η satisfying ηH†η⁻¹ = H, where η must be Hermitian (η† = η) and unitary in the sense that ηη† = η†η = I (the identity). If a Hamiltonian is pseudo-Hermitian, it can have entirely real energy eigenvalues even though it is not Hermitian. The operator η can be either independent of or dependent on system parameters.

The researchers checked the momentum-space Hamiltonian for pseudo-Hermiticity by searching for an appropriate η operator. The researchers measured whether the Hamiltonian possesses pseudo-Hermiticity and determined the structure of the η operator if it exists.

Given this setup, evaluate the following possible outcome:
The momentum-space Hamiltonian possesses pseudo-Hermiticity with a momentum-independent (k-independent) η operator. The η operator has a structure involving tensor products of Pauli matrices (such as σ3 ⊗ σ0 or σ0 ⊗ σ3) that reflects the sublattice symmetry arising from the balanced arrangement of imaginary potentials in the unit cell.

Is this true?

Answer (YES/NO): NO